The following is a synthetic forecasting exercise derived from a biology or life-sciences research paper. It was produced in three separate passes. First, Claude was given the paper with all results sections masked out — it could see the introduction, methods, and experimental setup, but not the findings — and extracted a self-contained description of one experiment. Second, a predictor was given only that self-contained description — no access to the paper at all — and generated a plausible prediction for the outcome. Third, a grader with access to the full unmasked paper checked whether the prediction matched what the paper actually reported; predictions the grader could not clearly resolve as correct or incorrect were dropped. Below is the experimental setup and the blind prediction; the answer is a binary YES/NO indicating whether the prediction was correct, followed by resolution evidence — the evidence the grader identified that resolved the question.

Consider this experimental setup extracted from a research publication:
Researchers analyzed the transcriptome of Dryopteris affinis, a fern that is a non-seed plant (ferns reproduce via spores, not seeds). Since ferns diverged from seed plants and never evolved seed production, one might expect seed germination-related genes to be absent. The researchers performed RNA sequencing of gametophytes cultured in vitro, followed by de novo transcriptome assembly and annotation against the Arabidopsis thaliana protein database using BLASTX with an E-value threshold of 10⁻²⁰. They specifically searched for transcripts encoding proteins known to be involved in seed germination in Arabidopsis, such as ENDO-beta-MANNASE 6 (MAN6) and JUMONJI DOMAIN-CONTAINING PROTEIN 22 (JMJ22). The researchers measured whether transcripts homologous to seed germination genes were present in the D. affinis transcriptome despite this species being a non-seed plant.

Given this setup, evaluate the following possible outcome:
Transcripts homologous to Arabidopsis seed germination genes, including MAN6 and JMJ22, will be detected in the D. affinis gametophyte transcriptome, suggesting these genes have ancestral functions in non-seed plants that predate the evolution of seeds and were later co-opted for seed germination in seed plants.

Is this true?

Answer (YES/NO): YES